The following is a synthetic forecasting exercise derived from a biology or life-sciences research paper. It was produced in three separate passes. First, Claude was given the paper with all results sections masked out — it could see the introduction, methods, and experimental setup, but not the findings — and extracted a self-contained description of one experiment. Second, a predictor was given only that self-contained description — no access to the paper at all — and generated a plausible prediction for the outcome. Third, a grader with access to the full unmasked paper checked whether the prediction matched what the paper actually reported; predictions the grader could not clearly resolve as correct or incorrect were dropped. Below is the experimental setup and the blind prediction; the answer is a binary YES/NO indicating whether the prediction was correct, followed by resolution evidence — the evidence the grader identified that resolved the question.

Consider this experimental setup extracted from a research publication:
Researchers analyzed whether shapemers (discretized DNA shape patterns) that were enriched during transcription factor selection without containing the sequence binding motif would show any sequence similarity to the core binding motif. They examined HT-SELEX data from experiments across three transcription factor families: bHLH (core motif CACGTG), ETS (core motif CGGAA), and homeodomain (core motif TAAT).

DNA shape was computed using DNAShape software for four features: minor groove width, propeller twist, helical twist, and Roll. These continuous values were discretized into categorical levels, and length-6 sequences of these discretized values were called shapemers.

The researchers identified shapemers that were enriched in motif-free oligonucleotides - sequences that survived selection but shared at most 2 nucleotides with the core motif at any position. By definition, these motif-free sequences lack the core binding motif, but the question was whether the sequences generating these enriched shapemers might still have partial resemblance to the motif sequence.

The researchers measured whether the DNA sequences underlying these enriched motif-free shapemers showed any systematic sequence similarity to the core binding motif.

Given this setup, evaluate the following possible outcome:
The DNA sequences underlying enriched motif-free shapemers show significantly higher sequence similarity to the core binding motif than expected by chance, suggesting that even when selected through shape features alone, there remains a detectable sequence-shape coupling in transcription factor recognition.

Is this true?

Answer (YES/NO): NO